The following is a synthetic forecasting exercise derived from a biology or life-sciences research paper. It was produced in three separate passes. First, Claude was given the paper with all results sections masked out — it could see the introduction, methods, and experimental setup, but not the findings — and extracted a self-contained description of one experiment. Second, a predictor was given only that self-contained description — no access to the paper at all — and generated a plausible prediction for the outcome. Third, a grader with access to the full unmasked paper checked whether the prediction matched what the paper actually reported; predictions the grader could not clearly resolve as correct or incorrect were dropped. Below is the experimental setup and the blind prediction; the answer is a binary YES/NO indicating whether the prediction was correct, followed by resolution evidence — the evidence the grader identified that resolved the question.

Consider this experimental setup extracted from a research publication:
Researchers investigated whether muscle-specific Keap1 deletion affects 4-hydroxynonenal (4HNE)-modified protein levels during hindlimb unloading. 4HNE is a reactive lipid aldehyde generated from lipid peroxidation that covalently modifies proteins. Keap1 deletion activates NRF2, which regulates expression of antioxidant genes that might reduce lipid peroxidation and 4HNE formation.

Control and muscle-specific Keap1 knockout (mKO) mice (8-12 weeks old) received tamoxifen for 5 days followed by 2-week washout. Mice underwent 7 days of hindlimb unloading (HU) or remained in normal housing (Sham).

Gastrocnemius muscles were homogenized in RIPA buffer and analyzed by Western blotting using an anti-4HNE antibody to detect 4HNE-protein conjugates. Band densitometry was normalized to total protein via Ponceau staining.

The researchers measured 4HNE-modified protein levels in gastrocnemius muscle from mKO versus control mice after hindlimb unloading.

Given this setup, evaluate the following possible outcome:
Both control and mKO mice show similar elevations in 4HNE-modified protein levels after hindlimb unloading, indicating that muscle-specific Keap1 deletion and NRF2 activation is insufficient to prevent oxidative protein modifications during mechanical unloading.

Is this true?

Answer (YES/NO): NO